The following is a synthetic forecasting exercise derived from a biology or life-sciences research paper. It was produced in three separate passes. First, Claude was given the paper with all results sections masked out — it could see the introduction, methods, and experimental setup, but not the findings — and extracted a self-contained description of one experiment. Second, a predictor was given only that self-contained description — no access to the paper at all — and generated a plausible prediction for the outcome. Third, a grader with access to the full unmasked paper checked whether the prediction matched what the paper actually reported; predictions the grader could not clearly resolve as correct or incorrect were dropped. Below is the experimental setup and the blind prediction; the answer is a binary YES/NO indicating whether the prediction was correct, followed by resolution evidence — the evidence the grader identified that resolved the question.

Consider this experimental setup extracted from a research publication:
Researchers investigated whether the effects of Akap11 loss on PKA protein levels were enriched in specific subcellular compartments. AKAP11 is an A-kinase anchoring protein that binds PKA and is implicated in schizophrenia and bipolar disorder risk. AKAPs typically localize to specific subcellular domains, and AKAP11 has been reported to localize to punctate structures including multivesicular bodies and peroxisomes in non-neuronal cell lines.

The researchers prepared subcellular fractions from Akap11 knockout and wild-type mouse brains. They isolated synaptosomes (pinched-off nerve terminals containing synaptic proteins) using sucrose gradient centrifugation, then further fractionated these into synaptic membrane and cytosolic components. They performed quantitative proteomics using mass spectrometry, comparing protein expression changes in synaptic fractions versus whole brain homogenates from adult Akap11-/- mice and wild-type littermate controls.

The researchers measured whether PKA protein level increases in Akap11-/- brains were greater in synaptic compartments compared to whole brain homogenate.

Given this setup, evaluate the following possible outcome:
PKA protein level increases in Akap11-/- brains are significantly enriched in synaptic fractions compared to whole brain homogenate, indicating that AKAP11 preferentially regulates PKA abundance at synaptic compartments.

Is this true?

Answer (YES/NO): NO